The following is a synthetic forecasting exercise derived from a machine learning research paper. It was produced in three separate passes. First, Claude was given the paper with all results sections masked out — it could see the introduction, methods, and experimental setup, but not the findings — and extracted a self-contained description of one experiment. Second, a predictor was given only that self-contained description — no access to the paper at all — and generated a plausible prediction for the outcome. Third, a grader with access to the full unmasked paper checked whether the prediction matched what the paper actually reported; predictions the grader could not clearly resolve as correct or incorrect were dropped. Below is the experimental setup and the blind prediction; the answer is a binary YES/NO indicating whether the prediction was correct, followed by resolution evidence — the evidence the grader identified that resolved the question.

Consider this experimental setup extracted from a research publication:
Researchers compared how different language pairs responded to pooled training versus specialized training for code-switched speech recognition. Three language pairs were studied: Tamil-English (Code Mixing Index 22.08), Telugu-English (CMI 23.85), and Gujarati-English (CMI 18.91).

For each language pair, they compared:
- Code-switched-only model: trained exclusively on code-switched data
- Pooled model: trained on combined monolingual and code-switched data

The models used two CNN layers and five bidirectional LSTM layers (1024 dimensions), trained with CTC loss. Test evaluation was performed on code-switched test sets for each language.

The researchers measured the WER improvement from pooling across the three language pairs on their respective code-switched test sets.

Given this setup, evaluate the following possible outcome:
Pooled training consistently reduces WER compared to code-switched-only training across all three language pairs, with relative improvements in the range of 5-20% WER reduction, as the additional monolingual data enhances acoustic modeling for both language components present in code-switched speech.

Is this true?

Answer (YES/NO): NO